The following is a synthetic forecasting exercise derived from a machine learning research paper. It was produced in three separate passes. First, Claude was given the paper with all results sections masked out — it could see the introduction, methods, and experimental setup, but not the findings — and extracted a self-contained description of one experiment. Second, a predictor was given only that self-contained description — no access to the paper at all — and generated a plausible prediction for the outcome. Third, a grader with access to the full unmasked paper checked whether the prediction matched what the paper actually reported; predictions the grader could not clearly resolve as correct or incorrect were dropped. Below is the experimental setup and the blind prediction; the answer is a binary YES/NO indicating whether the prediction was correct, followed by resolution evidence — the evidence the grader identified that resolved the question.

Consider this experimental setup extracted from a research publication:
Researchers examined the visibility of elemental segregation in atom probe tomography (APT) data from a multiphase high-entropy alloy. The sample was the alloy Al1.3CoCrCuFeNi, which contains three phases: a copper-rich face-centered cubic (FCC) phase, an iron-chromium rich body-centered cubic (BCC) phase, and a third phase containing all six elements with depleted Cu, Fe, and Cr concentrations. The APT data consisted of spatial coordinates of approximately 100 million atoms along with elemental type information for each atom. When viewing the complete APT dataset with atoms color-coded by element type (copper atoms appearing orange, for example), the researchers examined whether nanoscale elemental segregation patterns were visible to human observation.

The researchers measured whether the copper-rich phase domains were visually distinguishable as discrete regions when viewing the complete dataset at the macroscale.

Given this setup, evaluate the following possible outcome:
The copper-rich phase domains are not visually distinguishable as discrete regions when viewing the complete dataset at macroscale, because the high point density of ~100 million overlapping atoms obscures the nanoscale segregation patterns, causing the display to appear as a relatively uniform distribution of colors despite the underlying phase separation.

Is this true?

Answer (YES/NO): NO